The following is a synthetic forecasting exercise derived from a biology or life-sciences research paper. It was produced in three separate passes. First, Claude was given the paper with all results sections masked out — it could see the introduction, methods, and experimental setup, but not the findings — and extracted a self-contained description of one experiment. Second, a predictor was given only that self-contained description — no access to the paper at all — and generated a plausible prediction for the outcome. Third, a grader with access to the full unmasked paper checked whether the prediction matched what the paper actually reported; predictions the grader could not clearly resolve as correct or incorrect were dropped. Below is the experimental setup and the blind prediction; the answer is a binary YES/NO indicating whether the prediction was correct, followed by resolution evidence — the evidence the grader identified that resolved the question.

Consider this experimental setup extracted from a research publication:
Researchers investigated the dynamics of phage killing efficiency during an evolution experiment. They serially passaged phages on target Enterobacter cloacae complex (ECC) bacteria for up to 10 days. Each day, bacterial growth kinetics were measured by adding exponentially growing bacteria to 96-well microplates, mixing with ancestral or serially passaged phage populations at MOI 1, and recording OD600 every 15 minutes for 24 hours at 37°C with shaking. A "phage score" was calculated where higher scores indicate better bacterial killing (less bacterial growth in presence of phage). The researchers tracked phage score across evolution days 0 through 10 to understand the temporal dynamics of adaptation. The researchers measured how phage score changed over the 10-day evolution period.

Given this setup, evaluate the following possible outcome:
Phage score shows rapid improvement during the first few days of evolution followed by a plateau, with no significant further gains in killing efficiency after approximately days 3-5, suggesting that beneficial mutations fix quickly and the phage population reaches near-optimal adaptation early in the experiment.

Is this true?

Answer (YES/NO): NO